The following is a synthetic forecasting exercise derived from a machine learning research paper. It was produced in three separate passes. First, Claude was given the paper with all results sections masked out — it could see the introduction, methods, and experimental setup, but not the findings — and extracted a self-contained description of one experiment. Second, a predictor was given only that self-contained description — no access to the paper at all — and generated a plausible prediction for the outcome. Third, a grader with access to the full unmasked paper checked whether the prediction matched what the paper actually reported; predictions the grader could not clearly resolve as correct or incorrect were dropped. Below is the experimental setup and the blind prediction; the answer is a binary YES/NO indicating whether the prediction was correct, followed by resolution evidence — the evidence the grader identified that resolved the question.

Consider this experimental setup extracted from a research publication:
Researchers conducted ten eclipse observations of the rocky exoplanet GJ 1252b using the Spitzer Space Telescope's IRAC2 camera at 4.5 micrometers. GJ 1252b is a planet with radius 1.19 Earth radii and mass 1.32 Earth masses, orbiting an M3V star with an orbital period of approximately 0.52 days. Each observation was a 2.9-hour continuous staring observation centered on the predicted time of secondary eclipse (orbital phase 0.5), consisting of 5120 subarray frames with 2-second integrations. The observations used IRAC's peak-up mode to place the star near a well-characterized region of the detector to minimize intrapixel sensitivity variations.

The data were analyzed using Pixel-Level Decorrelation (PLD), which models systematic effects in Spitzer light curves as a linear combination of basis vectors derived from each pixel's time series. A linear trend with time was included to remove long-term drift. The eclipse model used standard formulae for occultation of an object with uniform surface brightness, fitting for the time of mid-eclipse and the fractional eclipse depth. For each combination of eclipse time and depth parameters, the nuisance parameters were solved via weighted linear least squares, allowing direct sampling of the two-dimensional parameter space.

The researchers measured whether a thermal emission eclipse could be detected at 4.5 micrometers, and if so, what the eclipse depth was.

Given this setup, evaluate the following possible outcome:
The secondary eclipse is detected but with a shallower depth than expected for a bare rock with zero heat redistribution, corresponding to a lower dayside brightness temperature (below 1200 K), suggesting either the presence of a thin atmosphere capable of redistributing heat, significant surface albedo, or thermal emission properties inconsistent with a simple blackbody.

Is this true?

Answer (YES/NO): NO